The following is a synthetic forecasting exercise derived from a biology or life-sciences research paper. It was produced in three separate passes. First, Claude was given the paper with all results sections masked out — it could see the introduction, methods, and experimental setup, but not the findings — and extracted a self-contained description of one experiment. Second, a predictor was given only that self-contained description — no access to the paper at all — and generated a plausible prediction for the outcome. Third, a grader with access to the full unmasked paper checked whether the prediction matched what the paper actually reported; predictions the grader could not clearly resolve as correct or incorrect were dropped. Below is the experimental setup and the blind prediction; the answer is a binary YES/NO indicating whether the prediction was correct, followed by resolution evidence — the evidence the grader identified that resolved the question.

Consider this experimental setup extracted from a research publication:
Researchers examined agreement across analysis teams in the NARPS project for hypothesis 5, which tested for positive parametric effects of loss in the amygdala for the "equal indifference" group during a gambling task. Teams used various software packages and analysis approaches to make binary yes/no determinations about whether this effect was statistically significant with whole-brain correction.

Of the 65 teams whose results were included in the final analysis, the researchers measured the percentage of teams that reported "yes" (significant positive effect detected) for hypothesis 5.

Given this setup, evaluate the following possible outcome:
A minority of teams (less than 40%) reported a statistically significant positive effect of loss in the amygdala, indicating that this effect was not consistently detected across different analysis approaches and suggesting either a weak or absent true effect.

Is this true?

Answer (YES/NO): NO